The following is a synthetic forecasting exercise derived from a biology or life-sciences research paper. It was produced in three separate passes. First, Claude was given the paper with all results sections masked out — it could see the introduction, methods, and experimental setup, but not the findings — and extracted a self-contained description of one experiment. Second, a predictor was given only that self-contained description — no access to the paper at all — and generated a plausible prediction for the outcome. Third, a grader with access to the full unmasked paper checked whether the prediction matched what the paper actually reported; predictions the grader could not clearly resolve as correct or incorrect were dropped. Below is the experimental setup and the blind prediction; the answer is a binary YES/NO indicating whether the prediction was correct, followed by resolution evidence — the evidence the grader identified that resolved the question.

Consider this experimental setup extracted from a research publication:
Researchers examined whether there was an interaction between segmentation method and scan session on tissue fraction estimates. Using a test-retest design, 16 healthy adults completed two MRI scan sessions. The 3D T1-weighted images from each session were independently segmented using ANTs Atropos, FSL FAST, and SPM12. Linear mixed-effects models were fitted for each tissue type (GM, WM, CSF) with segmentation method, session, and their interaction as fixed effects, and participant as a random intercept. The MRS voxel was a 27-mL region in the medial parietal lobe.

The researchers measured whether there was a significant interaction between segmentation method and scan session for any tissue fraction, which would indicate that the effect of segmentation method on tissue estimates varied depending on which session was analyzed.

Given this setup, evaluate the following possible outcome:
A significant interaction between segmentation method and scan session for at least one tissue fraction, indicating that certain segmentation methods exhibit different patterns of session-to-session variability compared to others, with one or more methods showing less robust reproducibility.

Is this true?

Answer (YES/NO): NO